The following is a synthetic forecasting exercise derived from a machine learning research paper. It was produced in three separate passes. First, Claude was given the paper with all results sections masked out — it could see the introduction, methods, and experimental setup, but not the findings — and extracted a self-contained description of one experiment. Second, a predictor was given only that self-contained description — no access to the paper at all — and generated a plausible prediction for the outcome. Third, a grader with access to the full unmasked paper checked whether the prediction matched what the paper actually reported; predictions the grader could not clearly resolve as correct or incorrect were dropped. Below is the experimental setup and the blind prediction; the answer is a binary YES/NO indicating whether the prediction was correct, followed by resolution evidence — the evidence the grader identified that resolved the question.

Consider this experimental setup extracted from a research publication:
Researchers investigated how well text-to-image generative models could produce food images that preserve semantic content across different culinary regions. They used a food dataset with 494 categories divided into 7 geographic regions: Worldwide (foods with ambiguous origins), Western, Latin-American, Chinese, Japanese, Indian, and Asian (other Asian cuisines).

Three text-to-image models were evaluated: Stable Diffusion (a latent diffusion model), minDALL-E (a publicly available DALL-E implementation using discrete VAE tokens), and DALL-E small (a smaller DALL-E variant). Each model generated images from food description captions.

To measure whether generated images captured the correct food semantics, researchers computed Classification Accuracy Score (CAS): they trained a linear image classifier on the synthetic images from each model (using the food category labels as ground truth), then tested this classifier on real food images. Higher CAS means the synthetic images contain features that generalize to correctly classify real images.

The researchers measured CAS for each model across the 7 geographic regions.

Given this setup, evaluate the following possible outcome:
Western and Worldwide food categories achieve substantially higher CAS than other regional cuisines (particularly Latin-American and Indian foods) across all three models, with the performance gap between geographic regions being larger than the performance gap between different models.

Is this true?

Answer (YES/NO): NO